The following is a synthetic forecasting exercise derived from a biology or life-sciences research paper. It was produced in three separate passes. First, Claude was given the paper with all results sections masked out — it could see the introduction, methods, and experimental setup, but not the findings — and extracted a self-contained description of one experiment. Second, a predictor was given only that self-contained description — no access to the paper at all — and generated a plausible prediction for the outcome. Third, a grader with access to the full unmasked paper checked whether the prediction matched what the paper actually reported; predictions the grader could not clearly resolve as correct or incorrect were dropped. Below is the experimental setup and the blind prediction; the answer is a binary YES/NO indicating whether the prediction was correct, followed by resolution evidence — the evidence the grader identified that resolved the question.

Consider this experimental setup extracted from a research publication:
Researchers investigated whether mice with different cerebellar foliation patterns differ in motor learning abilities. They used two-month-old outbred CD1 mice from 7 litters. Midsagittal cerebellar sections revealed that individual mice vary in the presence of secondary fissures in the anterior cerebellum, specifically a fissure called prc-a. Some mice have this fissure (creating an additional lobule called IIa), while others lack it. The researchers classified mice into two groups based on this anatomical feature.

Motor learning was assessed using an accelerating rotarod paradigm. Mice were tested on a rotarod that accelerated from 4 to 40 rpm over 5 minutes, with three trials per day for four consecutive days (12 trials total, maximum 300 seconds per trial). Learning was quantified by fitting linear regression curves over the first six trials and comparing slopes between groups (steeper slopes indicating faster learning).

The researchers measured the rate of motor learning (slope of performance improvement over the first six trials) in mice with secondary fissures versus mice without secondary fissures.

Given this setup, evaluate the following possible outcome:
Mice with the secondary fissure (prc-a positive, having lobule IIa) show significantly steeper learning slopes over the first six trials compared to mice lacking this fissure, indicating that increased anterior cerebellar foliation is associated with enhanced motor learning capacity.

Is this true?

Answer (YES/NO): NO